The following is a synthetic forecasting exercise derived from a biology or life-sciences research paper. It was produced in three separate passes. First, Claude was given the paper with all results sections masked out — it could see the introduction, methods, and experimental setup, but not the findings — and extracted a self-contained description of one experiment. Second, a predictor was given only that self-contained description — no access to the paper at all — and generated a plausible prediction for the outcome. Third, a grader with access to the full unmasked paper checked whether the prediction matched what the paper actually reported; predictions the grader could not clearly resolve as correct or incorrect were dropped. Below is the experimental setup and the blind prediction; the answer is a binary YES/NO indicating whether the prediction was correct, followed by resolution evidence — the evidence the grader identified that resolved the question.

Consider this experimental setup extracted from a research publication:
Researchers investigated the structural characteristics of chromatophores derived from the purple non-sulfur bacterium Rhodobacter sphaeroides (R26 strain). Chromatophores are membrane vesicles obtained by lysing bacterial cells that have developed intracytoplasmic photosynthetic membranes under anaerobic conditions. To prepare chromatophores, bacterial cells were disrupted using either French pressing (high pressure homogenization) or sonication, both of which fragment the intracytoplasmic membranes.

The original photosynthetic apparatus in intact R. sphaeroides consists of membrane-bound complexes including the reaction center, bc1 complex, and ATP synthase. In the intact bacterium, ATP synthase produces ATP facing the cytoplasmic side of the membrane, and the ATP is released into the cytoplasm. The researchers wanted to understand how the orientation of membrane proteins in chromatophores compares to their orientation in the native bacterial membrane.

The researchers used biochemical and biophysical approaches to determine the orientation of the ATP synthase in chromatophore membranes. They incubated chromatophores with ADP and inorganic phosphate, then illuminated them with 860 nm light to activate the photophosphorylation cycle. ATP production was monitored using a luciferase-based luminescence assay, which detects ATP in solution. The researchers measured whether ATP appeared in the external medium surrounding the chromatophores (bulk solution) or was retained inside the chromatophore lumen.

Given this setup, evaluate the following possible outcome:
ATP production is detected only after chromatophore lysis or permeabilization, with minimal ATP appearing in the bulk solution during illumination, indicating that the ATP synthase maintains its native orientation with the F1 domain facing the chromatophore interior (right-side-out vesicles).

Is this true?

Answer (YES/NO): NO